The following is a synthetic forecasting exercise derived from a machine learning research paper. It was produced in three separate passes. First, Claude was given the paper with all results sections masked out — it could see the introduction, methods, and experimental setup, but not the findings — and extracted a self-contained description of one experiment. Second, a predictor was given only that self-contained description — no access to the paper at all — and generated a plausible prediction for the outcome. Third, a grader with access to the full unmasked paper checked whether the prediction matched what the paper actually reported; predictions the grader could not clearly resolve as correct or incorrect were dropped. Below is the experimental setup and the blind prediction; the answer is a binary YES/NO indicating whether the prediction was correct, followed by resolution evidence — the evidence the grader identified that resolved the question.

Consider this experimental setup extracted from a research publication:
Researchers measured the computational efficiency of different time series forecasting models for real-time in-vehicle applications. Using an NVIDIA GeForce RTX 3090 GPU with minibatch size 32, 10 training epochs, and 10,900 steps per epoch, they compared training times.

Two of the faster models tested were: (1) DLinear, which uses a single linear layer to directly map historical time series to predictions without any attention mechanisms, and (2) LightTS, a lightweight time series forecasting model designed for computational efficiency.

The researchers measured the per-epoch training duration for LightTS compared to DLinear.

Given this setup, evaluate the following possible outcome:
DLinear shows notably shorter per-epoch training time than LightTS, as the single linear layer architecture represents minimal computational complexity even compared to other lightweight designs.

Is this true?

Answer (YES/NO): NO